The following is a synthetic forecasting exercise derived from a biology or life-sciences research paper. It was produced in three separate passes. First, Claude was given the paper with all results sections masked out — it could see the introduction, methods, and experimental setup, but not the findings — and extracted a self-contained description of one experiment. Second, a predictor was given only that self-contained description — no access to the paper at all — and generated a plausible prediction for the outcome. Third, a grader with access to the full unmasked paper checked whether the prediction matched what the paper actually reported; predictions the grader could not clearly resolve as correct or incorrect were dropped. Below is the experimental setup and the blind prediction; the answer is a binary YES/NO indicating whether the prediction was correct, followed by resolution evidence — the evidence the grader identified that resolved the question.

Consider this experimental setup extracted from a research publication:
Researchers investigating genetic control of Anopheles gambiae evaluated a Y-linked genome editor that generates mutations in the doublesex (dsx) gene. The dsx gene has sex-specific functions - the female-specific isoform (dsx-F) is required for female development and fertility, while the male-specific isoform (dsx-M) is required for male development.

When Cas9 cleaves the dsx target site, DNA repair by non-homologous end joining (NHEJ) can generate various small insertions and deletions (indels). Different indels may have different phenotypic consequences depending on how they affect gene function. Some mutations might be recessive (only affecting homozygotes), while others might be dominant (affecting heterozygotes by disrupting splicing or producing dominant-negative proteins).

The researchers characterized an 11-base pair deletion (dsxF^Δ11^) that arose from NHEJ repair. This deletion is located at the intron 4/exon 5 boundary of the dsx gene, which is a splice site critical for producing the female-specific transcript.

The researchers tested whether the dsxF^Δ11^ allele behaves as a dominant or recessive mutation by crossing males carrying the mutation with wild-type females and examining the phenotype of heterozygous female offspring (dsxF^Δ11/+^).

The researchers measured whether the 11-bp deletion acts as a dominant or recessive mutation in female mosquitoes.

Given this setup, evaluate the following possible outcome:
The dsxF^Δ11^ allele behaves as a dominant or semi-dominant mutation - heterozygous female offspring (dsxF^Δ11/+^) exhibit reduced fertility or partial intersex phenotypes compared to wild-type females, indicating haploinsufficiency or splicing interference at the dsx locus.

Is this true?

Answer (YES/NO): NO